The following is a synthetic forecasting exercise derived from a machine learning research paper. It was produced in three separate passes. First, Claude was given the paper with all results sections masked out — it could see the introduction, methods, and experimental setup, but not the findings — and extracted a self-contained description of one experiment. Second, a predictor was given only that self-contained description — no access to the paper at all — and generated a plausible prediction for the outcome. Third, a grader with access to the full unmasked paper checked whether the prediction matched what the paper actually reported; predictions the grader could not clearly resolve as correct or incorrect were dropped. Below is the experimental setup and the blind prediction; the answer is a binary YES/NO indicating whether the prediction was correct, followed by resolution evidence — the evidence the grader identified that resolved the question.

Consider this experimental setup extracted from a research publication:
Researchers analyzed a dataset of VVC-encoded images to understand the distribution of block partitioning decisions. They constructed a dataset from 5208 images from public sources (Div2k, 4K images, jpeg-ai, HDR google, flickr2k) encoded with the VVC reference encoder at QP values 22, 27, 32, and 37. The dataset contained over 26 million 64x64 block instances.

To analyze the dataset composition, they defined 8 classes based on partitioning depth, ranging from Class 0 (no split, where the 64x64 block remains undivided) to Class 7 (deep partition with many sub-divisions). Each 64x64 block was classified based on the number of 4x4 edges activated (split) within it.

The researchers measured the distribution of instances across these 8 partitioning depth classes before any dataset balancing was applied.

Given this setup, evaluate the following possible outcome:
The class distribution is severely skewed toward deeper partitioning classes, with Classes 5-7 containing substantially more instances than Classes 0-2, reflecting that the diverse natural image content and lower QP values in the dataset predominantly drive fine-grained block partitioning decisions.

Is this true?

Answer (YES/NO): NO